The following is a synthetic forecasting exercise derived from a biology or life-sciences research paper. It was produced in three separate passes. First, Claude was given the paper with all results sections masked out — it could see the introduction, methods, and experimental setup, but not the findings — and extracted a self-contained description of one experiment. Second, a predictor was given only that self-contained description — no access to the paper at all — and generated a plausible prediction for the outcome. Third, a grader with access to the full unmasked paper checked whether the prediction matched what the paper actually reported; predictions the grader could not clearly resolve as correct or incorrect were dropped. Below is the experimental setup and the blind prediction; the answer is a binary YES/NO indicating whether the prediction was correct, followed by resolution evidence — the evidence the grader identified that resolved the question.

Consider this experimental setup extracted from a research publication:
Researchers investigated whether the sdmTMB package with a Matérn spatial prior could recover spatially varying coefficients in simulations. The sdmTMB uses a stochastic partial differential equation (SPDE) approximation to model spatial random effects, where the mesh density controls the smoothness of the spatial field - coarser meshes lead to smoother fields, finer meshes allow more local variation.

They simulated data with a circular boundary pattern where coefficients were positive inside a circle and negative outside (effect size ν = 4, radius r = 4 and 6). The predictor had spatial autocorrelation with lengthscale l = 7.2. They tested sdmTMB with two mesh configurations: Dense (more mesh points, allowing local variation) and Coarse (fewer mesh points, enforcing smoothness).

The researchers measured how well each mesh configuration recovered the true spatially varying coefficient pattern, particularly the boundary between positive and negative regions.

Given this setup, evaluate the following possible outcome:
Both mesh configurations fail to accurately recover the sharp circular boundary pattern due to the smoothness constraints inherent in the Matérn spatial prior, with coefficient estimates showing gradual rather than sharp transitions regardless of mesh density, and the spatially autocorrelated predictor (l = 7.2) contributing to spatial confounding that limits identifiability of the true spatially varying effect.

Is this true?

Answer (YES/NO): NO